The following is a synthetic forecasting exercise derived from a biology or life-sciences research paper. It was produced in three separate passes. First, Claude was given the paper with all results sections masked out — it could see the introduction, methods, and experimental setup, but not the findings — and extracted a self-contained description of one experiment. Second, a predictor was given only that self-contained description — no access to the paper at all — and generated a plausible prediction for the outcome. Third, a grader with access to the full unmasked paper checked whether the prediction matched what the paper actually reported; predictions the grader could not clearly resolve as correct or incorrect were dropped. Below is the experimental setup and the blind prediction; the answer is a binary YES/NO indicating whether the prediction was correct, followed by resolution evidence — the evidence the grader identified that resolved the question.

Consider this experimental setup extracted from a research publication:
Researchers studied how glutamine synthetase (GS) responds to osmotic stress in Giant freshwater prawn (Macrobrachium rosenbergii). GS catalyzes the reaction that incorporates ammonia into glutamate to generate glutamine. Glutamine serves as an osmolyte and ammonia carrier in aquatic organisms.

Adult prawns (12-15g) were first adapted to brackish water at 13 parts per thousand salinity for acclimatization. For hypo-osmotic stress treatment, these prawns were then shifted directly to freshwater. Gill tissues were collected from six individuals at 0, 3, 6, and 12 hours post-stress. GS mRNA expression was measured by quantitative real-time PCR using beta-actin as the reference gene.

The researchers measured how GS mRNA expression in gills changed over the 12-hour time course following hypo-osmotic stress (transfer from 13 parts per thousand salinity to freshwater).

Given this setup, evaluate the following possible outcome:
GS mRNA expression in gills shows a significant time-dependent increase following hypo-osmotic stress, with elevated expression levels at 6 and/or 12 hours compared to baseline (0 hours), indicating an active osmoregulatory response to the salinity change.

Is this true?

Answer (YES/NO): YES